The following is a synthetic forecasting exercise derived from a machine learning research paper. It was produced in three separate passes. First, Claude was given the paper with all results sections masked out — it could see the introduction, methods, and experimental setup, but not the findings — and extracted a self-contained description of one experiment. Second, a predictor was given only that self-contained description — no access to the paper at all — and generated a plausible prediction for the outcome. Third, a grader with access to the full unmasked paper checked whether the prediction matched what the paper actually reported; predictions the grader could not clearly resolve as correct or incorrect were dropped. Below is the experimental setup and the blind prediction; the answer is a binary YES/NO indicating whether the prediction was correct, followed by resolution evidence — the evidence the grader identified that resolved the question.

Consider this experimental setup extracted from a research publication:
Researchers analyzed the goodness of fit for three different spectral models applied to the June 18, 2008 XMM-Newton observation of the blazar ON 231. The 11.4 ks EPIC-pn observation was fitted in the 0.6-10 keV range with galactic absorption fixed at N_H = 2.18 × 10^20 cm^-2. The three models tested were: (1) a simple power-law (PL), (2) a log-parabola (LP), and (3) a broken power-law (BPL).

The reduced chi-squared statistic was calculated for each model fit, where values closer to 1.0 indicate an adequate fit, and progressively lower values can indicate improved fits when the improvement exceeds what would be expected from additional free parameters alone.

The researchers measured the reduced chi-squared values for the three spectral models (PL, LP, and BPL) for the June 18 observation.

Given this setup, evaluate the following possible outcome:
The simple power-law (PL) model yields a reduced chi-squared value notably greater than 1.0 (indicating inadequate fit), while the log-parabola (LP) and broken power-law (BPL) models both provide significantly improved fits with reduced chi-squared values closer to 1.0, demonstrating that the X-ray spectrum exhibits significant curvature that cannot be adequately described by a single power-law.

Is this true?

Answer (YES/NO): NO